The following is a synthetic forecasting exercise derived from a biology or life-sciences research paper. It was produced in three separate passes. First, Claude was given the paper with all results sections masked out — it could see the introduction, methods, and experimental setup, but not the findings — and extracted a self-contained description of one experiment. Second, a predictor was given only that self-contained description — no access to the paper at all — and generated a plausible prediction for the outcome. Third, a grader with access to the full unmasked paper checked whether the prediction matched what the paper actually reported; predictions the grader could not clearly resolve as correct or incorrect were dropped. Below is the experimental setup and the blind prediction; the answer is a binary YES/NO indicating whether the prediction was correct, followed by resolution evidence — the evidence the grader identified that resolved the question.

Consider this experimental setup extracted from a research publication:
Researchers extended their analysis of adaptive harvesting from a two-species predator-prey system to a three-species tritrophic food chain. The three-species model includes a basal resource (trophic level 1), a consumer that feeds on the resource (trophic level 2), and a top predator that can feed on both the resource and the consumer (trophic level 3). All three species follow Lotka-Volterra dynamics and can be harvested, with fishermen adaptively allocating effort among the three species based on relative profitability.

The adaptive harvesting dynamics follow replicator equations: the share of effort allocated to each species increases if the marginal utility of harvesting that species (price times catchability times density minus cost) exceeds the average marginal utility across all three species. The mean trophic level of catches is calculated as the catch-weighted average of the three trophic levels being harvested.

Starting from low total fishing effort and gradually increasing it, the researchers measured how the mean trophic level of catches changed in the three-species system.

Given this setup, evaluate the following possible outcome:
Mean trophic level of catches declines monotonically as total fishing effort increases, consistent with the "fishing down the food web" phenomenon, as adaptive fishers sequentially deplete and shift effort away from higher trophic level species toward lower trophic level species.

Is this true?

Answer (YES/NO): NO